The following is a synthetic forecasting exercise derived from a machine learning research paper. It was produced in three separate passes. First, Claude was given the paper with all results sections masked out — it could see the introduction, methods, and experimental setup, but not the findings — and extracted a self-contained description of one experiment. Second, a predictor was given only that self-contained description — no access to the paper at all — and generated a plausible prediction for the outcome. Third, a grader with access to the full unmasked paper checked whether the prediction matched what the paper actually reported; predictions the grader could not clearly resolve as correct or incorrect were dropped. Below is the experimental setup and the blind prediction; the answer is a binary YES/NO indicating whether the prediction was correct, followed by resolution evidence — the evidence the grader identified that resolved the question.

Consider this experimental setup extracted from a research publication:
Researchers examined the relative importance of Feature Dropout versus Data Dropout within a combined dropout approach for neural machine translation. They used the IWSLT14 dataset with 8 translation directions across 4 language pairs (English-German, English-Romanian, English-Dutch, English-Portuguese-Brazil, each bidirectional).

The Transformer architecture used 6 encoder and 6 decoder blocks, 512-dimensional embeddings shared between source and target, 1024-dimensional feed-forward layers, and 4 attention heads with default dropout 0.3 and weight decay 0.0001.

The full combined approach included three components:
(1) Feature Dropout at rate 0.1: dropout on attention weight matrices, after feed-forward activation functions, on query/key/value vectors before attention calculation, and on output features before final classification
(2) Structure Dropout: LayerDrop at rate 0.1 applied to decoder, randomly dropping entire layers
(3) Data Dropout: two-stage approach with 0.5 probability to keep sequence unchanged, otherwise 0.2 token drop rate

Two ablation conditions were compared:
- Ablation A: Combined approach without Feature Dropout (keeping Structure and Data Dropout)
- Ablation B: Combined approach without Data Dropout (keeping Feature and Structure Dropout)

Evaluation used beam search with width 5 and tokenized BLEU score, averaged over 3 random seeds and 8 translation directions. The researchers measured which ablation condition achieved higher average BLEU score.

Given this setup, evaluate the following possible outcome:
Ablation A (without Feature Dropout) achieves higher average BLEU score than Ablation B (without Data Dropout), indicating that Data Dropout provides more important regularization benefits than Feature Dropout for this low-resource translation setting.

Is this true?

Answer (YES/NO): NO